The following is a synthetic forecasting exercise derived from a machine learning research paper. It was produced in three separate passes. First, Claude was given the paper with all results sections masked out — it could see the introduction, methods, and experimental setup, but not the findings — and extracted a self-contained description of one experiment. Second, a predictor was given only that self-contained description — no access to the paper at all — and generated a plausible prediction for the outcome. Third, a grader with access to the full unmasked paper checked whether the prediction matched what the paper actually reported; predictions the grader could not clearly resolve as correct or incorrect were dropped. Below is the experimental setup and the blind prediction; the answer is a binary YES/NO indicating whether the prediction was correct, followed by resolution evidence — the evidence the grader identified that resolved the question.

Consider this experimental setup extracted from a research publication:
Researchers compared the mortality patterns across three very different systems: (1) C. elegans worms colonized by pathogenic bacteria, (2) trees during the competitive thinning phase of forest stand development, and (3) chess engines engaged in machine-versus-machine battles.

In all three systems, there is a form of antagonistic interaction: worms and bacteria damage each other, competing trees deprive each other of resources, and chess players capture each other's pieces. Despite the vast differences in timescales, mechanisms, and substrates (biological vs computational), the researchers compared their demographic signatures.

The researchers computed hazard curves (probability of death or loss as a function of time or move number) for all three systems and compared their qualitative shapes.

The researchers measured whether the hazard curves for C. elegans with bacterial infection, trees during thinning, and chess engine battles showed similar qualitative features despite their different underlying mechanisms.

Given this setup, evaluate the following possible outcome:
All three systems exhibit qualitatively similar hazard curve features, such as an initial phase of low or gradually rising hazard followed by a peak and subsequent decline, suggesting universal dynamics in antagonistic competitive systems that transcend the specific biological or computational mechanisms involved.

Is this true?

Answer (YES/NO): YES